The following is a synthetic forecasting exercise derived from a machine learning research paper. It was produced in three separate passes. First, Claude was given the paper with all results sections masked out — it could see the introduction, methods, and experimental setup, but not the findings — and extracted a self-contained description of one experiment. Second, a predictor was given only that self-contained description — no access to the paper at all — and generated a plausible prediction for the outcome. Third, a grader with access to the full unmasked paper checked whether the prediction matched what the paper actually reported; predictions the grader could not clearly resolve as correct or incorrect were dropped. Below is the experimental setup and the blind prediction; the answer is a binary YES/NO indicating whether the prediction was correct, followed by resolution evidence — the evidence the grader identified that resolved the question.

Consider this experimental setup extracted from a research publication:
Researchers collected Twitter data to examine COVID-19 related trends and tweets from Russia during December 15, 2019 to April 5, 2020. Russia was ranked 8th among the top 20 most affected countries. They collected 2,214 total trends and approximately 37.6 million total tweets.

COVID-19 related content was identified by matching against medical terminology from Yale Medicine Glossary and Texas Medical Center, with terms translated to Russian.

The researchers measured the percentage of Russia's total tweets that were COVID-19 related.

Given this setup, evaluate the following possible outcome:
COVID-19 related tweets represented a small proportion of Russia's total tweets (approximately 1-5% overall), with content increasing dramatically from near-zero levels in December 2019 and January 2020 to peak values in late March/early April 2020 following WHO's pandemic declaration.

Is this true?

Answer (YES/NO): NO